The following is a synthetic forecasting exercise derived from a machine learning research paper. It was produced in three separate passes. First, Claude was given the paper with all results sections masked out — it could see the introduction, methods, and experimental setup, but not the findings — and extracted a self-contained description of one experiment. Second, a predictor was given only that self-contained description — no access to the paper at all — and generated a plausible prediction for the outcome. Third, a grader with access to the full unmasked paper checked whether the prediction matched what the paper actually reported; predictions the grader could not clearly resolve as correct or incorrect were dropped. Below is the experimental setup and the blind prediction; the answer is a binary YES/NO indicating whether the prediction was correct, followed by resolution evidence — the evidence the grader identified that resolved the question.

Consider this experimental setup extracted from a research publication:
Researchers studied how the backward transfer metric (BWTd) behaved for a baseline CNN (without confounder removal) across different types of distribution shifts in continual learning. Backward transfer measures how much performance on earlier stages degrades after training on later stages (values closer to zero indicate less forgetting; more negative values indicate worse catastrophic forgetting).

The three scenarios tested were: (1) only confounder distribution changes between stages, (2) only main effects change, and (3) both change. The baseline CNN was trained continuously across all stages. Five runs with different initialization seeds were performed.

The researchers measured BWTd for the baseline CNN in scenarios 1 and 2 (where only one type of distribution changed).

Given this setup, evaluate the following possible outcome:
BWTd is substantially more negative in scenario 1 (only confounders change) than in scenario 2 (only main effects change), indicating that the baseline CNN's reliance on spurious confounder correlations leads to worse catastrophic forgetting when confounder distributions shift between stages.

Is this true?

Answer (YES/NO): NO